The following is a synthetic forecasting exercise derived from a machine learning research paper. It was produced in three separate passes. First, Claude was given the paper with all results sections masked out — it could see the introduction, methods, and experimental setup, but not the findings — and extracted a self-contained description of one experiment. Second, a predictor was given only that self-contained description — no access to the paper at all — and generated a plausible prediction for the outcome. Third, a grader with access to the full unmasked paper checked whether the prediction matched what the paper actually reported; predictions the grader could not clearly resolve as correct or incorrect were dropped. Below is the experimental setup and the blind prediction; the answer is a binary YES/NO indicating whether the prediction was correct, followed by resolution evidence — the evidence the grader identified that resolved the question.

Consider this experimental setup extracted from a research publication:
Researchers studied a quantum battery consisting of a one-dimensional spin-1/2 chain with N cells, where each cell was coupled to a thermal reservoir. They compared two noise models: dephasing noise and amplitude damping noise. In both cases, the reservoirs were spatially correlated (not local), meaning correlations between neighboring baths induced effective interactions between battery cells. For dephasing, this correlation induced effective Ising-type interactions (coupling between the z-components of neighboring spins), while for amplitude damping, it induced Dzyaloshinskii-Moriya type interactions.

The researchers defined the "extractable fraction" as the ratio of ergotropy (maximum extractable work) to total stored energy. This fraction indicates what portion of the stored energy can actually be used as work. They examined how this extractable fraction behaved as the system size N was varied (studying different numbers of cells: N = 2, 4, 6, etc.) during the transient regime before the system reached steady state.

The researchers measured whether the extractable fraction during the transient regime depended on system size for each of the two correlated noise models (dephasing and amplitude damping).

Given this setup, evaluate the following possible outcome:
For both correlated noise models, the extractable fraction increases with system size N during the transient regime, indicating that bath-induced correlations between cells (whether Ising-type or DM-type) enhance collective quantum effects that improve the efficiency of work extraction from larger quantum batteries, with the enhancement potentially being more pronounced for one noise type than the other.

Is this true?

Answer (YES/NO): NO